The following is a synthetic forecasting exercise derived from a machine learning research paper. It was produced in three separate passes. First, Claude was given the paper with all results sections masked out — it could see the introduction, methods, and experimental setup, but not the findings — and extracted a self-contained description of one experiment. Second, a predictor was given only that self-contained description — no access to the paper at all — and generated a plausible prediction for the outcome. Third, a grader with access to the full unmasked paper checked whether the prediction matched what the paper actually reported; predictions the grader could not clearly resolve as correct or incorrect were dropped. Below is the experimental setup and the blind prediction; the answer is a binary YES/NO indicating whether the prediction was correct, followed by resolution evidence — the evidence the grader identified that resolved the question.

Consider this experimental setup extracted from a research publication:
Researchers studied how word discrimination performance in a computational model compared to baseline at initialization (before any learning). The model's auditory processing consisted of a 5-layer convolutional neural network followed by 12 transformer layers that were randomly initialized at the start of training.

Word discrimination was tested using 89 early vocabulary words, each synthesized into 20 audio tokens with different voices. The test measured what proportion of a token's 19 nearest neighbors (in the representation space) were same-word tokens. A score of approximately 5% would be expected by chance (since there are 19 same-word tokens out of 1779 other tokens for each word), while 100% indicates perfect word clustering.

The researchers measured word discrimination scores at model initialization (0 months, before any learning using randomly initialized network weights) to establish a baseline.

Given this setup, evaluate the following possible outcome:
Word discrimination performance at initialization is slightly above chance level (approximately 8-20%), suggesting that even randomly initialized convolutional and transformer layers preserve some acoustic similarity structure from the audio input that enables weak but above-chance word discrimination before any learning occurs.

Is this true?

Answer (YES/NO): NO